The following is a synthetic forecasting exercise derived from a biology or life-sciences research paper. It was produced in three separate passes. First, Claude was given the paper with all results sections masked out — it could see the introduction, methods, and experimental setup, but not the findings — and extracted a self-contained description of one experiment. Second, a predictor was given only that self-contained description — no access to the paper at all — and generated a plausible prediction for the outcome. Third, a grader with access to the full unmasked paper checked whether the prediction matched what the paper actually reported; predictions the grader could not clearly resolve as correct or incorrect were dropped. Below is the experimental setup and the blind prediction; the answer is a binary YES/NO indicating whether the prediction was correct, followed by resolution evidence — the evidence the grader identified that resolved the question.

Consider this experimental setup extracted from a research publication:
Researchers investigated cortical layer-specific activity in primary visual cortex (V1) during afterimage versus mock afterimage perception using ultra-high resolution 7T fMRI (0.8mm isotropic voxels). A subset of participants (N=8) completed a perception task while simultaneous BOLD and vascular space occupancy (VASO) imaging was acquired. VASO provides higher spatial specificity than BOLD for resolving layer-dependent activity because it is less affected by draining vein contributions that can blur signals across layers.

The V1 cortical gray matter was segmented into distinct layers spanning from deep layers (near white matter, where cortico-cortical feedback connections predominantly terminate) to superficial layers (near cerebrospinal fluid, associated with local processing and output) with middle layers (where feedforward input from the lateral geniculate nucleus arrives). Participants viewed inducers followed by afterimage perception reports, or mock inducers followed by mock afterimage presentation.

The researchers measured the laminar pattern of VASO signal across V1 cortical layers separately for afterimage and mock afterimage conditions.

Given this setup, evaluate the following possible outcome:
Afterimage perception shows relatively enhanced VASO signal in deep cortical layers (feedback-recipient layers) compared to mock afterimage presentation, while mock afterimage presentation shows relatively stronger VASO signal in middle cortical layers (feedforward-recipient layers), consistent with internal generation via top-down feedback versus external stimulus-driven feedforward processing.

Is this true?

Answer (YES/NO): YES